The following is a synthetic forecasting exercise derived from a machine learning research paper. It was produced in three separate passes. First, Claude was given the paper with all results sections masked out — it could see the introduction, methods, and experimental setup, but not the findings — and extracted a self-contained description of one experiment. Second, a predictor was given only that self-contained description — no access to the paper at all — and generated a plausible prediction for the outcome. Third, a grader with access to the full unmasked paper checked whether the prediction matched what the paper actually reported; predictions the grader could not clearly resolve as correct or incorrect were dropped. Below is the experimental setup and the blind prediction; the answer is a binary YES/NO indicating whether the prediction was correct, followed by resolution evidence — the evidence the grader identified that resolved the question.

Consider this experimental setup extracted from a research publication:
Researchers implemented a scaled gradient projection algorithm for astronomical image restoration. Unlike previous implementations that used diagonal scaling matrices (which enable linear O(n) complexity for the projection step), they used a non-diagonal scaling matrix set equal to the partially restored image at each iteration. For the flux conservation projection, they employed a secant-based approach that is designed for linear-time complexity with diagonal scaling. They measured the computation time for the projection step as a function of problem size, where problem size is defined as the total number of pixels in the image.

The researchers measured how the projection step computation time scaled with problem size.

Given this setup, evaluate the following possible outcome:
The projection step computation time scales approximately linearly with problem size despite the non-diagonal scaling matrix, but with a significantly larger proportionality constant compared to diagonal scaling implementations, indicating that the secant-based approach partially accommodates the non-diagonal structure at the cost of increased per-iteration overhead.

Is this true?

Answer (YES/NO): NO